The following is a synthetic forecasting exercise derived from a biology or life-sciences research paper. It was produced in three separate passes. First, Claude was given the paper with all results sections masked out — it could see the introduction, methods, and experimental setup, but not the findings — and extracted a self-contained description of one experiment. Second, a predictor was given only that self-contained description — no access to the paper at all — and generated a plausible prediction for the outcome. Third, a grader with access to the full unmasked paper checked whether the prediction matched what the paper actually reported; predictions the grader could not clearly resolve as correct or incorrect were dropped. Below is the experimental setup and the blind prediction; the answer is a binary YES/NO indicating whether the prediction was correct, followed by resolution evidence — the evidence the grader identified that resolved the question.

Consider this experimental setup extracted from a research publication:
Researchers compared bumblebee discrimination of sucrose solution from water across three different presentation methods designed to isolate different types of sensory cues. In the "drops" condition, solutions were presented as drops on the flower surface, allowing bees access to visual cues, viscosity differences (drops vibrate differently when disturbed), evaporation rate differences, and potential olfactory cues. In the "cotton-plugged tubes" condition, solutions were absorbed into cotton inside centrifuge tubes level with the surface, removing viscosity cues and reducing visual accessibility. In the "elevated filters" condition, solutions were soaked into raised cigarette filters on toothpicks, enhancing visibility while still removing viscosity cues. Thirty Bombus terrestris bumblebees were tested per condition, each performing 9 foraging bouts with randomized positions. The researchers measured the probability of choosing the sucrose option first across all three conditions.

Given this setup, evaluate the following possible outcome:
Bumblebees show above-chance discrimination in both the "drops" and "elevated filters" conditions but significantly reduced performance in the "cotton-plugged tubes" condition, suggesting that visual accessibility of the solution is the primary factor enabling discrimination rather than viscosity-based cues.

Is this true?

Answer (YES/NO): NO